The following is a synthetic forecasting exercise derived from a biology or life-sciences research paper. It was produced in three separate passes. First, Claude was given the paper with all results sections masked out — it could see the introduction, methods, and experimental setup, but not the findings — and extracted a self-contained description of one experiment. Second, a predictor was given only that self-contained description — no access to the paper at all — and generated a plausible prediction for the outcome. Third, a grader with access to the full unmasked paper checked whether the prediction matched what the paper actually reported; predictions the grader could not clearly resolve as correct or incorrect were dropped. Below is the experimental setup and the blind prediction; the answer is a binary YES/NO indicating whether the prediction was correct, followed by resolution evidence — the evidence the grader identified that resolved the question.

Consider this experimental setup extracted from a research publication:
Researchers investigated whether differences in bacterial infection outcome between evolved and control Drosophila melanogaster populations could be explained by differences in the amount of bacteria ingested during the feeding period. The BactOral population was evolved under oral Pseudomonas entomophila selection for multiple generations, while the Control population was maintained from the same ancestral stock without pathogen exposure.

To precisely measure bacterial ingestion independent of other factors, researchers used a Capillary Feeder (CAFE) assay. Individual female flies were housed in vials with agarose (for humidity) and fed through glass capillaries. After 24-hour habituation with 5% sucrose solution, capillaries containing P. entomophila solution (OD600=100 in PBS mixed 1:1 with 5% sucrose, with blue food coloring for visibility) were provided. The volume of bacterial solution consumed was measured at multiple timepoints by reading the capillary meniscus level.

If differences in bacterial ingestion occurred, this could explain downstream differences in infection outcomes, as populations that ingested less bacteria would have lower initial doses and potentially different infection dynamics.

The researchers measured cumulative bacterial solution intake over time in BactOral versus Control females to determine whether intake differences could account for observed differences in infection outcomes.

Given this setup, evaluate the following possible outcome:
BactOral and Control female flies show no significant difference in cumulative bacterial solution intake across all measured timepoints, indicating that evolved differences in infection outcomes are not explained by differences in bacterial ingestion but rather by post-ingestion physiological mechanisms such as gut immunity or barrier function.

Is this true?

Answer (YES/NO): YES